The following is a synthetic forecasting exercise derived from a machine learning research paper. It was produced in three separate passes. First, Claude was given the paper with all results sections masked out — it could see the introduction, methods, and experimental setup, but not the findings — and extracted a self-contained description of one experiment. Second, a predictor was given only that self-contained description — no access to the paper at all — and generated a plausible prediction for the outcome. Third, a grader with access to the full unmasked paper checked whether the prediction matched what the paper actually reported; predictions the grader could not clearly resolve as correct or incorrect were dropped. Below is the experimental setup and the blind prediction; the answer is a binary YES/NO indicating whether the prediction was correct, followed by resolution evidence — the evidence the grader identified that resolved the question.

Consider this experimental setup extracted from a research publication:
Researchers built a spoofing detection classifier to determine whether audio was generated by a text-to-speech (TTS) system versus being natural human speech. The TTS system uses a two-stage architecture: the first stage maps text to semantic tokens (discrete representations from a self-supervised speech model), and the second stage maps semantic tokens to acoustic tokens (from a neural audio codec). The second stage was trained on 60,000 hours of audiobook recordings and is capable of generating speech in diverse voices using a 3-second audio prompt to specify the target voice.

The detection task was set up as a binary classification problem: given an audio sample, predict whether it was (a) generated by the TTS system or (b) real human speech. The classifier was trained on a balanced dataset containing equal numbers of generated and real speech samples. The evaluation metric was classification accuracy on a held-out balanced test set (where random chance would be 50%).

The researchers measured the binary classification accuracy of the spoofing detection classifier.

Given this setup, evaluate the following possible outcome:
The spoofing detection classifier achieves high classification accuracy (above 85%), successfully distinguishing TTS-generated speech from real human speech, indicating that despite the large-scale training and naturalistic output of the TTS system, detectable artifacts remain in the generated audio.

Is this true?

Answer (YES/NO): NO